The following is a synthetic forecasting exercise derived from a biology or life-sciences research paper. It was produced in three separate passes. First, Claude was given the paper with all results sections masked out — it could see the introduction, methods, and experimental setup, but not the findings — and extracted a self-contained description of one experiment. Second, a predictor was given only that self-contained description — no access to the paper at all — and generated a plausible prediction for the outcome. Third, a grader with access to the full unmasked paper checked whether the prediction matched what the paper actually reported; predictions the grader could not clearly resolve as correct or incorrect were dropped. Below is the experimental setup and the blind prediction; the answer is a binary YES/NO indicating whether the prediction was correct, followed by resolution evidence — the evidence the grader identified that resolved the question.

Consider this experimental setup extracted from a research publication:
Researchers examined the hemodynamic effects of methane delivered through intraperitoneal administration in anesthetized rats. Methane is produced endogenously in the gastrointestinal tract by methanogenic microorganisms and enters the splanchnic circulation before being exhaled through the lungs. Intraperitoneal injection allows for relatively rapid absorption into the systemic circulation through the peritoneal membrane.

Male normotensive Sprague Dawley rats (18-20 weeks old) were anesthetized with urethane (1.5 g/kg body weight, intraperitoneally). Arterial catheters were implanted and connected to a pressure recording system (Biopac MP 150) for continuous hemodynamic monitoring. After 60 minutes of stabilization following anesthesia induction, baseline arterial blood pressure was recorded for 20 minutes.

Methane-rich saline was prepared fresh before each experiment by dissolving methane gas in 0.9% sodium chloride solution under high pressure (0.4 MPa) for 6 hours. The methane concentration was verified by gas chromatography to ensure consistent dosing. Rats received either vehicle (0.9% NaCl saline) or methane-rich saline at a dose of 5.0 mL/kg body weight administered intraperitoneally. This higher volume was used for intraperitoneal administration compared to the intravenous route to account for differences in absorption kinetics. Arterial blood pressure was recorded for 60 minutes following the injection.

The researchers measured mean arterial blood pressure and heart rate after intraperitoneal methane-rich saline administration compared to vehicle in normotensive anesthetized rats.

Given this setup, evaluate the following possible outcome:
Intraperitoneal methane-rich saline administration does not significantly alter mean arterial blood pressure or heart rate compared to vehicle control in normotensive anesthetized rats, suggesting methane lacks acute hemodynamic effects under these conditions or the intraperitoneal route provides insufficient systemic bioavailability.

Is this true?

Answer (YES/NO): YES